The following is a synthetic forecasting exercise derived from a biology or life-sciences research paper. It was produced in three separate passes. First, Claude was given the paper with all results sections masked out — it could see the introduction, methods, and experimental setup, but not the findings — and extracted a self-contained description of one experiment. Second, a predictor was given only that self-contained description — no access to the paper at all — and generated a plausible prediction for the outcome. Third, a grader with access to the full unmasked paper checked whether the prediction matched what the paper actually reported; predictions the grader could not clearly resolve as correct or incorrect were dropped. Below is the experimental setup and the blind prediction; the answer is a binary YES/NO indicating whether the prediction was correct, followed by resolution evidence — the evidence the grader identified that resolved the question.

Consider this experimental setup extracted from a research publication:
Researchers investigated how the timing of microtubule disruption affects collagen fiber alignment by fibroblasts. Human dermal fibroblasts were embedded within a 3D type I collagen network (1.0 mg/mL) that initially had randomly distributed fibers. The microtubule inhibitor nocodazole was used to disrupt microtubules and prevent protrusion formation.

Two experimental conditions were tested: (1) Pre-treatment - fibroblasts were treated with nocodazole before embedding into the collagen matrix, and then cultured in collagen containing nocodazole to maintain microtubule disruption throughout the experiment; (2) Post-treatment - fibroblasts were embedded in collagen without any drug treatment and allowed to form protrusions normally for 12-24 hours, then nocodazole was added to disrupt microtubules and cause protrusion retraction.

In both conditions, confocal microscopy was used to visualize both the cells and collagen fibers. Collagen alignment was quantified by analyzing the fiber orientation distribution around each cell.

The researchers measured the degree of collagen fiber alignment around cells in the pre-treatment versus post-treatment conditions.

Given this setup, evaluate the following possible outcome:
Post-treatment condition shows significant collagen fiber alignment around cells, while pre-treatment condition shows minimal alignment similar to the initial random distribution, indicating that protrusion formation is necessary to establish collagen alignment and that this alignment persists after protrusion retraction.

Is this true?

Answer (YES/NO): YES